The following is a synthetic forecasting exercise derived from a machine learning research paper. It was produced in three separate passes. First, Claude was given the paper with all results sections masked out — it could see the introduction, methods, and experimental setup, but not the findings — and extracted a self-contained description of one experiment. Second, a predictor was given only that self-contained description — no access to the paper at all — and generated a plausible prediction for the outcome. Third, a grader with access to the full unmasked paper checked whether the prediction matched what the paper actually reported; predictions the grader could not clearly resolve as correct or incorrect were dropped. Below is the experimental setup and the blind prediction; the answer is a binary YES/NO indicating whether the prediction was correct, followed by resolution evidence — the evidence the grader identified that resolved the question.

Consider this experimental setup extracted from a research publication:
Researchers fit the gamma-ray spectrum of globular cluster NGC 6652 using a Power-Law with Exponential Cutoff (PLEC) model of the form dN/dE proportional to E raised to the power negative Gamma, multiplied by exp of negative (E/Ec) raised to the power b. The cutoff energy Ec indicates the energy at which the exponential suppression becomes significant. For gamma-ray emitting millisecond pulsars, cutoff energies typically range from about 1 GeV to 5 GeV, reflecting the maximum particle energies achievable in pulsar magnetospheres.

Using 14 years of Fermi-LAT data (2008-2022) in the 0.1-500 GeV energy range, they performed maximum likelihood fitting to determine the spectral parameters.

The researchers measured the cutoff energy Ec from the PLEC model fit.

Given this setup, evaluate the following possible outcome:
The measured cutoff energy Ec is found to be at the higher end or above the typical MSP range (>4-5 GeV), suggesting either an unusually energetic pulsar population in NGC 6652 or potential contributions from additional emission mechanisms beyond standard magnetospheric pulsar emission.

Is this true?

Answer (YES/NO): NO